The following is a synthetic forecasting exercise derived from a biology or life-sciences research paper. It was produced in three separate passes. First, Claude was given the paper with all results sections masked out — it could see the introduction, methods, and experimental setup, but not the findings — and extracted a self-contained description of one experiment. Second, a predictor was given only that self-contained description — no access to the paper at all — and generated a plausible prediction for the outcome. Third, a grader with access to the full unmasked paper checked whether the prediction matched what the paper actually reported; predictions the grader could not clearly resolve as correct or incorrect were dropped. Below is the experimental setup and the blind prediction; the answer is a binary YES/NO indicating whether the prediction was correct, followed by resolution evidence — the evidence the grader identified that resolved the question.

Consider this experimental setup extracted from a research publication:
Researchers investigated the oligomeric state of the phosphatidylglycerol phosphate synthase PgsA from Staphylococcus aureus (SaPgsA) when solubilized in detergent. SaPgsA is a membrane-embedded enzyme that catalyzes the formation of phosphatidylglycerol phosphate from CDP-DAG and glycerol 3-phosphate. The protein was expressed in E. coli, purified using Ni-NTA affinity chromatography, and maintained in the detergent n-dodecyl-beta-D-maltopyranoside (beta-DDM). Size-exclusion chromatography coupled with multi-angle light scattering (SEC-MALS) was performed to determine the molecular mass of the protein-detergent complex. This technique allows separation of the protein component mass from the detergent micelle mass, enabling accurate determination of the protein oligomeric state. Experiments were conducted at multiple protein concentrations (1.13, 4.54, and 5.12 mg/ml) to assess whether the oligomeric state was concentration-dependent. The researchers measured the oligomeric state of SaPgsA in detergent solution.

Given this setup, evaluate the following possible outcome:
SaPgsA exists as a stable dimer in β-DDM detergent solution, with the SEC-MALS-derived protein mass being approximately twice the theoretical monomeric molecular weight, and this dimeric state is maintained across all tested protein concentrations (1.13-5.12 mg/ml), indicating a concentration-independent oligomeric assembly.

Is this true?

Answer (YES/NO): YES